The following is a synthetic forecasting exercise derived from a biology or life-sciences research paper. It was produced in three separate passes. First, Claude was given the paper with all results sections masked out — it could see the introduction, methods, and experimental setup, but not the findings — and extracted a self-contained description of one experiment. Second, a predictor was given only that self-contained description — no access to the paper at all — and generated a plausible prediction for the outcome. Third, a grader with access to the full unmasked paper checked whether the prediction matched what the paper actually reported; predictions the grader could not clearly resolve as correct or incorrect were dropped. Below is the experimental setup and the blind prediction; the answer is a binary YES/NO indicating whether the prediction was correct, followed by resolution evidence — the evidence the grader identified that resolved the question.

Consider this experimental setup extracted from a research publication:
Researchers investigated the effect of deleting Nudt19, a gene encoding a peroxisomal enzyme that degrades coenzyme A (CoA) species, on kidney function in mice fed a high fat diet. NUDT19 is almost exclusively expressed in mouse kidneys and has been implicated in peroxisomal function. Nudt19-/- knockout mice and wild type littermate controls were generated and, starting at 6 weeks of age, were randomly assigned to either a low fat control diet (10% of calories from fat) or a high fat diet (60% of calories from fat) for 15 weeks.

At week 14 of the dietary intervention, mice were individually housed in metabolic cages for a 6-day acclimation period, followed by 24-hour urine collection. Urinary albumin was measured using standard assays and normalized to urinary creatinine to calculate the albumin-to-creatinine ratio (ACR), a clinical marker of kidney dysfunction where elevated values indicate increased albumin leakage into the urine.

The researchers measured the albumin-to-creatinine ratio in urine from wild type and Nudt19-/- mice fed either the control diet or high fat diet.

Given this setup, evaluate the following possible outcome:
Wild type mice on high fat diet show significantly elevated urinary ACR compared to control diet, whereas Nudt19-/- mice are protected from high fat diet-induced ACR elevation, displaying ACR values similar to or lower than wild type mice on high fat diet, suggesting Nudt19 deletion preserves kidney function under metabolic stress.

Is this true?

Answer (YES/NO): NO